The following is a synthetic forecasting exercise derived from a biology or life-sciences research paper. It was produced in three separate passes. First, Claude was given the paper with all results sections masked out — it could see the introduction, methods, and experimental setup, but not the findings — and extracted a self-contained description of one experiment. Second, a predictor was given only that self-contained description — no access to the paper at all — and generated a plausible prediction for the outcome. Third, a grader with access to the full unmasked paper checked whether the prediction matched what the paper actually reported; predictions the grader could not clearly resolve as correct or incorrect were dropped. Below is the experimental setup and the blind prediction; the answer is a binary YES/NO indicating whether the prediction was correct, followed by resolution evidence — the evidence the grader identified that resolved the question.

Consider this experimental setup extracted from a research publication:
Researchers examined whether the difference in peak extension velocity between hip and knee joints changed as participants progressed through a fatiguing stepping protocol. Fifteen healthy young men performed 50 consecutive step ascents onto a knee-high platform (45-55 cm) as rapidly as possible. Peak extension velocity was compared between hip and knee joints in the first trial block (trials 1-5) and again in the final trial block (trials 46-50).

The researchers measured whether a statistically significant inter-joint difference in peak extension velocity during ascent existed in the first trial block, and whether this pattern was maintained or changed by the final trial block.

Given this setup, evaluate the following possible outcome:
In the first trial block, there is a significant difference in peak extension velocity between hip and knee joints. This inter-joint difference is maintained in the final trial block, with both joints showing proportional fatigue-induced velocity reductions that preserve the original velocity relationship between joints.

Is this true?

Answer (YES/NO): NO